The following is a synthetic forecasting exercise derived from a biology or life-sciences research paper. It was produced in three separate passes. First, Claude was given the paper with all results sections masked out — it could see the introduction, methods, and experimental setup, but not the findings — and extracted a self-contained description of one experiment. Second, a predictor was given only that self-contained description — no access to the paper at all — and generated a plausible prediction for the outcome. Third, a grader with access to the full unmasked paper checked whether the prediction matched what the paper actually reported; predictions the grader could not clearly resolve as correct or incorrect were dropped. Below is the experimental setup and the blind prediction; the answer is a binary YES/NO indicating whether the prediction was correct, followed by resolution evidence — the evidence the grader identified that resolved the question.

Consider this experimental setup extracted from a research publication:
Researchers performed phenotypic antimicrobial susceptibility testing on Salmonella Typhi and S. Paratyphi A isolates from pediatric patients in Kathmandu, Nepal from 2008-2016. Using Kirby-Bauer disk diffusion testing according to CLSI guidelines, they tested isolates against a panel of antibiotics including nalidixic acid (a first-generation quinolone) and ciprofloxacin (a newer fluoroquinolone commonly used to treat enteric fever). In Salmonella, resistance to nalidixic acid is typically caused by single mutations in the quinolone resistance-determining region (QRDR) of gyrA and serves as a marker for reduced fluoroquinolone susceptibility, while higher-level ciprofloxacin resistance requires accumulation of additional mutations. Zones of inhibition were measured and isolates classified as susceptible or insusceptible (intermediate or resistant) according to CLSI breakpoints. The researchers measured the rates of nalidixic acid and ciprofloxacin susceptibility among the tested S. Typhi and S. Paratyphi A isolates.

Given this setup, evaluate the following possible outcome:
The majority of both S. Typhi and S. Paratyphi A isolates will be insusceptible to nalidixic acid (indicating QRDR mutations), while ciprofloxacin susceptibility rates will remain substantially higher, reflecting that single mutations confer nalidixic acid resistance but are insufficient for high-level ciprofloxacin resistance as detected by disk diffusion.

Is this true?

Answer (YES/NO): NO